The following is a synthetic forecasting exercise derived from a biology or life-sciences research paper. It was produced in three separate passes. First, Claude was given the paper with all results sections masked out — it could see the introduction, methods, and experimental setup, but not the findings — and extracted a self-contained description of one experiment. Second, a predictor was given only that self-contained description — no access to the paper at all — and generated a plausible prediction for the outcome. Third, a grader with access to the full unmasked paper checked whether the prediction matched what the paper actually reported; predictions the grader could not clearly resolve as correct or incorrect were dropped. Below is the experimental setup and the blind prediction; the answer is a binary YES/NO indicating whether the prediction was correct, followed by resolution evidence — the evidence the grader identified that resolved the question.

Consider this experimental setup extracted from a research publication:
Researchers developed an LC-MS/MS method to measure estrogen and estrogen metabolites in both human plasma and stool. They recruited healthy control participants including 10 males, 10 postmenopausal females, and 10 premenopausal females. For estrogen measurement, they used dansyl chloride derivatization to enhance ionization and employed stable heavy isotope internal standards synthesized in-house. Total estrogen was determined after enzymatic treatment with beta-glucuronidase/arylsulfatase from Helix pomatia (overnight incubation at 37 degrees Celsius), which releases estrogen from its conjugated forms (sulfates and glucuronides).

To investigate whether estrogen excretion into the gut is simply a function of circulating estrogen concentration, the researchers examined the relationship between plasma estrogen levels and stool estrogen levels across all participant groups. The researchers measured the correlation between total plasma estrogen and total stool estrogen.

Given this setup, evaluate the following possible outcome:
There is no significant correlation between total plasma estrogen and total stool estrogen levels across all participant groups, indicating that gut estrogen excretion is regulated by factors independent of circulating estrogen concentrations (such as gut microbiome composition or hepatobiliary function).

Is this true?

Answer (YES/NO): NO